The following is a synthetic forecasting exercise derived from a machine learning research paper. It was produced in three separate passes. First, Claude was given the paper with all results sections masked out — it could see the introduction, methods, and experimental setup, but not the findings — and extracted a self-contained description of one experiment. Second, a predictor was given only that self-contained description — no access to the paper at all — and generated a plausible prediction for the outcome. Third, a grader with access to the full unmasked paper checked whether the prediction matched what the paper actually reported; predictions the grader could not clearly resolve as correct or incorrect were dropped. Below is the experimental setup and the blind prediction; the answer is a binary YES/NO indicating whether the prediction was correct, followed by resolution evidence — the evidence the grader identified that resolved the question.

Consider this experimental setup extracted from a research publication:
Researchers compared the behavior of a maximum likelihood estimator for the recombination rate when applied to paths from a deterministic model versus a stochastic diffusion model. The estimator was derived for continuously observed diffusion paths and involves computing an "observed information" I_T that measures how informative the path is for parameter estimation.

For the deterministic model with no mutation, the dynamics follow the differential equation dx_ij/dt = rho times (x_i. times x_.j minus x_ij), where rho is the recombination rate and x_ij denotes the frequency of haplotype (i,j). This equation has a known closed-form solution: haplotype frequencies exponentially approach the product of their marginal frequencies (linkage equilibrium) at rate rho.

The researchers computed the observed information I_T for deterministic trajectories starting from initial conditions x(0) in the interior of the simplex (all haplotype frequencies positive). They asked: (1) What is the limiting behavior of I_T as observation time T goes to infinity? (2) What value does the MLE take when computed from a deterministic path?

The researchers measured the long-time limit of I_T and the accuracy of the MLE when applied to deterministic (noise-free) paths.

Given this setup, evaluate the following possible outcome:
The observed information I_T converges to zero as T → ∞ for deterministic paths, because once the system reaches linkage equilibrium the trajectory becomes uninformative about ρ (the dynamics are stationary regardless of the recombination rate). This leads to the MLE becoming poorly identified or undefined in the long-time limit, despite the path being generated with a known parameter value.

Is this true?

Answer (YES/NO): NO